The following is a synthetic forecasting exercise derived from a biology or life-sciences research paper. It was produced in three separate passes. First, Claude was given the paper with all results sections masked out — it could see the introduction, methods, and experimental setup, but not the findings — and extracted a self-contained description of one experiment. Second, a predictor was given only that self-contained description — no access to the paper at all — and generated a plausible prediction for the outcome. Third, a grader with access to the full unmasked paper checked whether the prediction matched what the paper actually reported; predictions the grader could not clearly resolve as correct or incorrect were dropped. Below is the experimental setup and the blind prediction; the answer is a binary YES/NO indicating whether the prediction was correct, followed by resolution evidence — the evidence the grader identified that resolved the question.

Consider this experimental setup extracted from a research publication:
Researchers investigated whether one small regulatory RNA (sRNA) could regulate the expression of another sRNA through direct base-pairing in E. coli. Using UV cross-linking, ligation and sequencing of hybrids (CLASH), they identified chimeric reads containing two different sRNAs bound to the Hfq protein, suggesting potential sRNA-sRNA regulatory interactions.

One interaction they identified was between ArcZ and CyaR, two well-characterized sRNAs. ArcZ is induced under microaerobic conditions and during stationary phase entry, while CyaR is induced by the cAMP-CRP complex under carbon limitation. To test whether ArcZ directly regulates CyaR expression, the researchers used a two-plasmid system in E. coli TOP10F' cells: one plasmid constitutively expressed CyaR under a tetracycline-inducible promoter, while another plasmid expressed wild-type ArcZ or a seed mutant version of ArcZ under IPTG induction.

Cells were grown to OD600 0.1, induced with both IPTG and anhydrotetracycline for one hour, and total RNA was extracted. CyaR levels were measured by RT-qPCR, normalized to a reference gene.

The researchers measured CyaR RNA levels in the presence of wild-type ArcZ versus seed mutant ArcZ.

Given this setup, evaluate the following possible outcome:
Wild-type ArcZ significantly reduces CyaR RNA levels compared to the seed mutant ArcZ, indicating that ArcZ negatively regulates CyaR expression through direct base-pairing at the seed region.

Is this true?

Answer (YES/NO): YES